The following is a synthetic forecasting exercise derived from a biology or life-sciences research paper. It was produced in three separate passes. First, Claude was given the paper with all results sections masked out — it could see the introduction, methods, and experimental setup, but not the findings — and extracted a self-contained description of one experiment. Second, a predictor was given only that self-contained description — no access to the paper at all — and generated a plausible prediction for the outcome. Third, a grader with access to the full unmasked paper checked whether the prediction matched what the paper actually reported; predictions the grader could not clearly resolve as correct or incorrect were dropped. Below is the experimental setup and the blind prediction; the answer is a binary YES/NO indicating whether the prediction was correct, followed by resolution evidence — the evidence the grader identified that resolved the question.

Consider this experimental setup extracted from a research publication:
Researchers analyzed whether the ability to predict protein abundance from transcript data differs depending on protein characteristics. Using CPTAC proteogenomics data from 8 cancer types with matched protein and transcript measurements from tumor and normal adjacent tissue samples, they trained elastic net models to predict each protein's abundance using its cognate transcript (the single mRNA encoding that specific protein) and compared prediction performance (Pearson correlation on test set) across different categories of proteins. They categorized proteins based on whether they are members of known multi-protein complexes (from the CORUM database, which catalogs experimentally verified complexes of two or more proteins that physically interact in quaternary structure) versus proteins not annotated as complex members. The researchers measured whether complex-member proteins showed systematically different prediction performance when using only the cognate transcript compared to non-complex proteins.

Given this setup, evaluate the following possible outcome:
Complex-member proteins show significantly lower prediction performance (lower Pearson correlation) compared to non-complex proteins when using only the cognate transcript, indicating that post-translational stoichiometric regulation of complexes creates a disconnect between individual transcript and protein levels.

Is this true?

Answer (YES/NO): YES